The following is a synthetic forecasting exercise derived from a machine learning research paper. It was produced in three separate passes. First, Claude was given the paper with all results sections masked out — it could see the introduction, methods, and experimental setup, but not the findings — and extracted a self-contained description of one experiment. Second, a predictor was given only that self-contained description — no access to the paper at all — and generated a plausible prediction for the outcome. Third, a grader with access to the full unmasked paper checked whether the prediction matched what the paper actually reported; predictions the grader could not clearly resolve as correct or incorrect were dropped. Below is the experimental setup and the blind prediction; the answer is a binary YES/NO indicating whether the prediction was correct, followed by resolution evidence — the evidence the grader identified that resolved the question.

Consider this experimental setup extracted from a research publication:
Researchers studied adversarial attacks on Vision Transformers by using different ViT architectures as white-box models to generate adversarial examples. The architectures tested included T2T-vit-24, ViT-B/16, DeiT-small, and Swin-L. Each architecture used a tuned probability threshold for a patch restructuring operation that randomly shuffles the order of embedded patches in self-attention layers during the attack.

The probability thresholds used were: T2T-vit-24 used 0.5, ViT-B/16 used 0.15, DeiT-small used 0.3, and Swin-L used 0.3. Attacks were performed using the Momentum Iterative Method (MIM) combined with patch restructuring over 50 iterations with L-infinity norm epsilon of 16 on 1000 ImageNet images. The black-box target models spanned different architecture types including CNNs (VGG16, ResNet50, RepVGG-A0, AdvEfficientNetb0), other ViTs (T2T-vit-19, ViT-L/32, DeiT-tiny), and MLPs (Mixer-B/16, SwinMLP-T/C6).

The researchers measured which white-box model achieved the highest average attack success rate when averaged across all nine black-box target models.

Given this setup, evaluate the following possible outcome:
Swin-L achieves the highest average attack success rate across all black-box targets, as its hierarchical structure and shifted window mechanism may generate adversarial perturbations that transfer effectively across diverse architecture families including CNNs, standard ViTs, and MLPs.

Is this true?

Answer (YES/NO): NO